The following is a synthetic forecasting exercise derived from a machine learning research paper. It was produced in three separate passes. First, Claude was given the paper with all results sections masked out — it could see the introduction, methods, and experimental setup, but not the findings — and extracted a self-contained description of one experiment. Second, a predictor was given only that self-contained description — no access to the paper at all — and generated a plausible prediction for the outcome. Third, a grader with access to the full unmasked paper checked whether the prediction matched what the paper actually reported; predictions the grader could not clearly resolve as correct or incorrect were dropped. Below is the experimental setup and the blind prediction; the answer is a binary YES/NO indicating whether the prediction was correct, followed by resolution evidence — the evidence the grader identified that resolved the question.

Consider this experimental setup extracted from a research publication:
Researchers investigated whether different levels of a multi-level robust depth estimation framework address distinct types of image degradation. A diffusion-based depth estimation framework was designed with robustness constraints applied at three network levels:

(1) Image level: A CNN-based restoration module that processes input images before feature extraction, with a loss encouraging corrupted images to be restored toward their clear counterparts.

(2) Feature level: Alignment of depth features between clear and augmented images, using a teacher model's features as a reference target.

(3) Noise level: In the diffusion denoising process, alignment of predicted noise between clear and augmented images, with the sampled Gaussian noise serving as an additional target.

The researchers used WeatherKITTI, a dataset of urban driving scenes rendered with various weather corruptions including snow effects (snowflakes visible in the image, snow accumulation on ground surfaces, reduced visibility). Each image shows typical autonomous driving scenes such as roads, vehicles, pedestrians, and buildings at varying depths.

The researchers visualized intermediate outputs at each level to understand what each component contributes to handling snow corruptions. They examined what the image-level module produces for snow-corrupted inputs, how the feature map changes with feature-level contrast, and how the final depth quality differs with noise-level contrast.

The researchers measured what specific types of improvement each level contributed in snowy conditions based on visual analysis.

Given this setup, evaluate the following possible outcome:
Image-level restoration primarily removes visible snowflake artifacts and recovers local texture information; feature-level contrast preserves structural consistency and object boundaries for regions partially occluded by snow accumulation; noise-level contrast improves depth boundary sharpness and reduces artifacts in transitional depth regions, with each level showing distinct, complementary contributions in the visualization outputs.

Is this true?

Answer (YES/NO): NO